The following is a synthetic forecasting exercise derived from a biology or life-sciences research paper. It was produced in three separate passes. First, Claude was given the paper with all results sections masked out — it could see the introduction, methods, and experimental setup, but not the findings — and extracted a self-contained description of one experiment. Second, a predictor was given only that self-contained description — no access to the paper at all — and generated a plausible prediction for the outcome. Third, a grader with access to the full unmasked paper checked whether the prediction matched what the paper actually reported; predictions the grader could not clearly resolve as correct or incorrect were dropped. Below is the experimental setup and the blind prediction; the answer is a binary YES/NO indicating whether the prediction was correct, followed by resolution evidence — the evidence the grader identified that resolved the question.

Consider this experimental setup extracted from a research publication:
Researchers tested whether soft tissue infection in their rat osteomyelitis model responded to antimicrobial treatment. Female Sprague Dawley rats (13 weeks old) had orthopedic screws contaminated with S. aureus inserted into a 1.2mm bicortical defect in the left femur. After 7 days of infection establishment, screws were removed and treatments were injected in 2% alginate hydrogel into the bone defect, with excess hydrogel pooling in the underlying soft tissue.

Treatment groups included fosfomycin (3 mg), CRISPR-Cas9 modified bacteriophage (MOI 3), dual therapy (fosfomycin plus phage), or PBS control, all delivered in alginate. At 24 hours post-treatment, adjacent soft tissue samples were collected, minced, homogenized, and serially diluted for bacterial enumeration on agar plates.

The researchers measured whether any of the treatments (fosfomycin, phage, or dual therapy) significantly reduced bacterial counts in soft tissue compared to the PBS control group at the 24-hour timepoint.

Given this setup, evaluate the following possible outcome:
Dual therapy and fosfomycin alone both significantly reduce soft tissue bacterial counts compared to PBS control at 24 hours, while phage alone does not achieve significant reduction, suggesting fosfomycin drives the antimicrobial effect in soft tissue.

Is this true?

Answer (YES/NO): NO